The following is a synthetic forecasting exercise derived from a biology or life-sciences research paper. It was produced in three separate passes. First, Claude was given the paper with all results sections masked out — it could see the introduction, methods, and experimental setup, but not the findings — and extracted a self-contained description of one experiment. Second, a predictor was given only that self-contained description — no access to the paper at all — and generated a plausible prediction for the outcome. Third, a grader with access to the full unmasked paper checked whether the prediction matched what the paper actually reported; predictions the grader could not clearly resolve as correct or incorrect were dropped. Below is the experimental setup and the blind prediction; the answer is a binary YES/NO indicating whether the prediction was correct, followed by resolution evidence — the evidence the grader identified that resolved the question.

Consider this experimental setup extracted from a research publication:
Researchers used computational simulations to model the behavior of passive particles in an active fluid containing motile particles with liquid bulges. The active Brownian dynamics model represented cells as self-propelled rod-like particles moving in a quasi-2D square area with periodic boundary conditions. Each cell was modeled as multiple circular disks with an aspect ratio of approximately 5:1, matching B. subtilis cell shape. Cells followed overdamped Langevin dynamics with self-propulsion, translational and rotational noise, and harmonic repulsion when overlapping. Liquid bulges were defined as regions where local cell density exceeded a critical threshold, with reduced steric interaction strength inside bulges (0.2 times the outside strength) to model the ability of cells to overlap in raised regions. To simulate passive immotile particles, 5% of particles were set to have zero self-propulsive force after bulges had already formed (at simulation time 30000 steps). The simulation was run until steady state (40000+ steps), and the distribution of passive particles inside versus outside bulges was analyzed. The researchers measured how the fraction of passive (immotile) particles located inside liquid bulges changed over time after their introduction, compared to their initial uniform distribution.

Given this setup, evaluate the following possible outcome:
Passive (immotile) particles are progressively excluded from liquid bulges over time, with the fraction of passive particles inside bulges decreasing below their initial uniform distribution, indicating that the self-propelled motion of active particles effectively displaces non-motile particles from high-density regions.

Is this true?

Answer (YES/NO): NO